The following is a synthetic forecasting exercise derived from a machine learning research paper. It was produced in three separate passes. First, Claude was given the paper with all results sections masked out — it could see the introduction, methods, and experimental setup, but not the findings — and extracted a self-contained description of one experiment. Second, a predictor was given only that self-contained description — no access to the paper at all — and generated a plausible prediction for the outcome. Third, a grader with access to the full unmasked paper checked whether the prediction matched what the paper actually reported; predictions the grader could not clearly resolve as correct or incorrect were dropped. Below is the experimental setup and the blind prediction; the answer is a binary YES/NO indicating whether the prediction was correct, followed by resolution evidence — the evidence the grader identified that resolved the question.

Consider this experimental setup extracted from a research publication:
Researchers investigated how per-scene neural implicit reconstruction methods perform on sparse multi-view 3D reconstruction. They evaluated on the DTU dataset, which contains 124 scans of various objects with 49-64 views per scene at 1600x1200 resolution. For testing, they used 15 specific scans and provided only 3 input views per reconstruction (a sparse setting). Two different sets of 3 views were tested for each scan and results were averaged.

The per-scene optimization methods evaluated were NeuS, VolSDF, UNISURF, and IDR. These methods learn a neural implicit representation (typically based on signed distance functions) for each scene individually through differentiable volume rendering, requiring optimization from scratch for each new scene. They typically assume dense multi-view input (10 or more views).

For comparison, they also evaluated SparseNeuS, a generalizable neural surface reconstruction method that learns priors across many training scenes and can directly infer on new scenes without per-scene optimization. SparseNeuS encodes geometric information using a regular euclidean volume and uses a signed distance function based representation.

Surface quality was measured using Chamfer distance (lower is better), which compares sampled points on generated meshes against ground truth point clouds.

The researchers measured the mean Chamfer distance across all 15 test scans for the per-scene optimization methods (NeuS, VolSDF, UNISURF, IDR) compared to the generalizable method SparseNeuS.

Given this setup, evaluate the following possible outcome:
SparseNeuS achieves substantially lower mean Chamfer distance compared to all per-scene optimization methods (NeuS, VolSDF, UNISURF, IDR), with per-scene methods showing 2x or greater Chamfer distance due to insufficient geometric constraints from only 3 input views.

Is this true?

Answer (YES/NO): YES